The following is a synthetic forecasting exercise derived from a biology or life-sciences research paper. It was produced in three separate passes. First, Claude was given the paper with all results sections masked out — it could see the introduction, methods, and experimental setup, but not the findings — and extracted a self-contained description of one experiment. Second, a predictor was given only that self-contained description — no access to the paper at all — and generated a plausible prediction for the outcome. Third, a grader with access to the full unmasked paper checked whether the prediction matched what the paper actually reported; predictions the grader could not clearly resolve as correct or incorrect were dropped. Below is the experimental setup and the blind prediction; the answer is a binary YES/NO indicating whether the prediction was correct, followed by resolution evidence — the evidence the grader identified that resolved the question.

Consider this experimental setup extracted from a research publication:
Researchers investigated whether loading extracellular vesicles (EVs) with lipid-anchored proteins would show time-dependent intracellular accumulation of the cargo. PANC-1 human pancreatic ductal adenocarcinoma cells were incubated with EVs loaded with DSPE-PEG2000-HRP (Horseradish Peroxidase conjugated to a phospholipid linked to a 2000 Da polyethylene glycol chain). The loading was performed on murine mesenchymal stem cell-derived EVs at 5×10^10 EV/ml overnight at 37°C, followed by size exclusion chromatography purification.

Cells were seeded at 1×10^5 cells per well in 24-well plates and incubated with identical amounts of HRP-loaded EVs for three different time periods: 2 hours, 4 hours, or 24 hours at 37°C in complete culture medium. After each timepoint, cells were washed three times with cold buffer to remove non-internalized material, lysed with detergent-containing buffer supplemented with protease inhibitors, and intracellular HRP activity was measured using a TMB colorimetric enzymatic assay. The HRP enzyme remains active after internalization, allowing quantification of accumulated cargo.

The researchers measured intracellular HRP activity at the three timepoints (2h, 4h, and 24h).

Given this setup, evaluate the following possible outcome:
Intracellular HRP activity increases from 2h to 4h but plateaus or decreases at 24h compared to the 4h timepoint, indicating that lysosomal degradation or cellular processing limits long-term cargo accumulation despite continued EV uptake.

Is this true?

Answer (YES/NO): NO